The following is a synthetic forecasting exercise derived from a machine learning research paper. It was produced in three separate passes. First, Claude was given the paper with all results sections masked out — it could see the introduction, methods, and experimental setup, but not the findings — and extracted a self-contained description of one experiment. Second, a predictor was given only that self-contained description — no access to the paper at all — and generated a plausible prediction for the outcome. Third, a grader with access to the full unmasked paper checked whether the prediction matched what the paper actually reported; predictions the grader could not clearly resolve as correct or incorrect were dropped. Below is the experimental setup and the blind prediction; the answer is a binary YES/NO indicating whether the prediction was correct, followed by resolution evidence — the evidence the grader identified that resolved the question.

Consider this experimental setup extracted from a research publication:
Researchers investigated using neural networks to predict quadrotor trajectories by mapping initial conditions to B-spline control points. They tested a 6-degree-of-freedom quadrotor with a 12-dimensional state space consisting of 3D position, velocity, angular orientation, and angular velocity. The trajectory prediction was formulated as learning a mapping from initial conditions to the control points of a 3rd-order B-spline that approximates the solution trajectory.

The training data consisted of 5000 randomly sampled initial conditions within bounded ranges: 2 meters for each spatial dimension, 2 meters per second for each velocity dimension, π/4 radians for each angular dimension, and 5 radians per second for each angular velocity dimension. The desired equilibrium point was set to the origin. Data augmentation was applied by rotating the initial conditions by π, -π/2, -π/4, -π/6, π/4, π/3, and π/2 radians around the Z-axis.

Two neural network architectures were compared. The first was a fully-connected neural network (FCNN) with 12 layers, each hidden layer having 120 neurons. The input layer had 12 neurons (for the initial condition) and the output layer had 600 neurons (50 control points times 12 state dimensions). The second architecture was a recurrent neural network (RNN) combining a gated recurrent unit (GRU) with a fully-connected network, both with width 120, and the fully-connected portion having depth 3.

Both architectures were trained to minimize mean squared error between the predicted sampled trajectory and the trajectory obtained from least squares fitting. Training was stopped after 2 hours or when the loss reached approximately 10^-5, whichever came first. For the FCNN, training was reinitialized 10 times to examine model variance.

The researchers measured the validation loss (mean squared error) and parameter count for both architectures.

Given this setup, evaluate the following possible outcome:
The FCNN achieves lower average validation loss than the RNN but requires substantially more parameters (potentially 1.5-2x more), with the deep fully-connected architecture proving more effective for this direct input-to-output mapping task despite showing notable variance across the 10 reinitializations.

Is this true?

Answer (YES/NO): NO